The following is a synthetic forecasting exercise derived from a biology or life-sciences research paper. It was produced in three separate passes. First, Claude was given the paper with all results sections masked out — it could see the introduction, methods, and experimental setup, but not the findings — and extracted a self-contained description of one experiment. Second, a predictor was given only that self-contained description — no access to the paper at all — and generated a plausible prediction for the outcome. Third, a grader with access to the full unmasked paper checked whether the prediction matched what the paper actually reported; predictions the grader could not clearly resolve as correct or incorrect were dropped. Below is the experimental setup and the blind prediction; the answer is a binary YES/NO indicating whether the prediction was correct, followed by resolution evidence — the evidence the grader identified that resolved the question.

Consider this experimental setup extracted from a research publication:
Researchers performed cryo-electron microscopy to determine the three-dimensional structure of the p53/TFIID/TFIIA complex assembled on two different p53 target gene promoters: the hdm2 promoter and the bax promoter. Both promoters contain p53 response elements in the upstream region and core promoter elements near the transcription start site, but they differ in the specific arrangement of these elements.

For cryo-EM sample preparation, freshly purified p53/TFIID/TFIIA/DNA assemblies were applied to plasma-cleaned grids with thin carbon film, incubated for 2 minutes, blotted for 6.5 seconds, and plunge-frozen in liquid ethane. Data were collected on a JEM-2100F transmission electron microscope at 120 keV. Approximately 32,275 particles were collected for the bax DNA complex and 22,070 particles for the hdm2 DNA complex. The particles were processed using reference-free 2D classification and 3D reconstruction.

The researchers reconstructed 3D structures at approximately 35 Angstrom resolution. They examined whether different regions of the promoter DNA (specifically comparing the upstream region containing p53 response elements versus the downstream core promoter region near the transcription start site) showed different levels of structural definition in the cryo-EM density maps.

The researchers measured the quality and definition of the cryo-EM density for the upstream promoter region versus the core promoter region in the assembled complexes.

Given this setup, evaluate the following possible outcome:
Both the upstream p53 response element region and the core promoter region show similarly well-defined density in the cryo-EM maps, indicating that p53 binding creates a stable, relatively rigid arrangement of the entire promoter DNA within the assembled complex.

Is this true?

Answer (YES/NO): NO